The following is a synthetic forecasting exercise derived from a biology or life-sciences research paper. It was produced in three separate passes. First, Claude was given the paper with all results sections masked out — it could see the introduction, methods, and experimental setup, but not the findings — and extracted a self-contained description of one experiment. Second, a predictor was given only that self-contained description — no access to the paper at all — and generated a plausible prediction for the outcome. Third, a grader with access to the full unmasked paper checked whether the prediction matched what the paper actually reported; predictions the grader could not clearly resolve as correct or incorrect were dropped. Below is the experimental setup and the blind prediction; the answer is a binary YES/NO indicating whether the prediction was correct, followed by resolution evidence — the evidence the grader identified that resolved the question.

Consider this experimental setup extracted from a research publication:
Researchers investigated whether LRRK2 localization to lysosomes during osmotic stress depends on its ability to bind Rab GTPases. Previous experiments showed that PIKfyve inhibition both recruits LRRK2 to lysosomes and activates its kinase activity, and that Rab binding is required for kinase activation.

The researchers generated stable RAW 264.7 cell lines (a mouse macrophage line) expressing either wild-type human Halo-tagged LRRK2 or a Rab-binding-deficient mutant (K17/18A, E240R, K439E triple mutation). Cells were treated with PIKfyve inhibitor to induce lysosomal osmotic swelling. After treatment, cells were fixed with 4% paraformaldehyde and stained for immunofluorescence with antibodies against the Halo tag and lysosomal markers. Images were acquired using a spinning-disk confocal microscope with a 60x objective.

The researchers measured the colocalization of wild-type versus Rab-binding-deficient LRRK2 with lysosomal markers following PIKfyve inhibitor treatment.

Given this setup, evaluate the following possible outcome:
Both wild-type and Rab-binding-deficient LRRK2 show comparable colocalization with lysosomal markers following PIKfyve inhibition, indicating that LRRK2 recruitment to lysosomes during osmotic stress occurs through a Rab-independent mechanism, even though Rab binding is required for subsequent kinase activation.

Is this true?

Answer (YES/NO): NO